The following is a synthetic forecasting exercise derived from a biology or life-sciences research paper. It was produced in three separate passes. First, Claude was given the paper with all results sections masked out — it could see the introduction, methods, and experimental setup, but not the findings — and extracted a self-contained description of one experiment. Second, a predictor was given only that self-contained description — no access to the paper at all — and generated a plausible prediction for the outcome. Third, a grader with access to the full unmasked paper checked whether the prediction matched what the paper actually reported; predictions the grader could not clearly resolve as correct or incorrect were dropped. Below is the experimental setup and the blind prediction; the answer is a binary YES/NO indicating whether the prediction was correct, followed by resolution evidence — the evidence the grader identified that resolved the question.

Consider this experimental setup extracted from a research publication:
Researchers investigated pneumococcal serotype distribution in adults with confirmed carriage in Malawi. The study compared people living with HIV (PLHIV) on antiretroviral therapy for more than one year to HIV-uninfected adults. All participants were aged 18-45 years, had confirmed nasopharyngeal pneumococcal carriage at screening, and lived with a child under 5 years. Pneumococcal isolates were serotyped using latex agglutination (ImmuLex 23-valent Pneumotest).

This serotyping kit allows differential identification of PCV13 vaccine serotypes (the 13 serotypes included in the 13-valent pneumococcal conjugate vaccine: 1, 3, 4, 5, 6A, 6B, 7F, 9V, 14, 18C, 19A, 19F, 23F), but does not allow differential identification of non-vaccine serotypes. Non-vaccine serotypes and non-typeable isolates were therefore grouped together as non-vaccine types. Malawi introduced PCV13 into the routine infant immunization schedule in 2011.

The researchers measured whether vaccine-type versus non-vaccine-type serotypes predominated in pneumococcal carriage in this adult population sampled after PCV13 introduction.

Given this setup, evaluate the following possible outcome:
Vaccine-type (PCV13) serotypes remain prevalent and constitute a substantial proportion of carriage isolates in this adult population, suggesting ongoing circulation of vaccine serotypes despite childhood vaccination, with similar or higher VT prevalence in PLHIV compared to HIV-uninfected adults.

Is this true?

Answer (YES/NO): YES